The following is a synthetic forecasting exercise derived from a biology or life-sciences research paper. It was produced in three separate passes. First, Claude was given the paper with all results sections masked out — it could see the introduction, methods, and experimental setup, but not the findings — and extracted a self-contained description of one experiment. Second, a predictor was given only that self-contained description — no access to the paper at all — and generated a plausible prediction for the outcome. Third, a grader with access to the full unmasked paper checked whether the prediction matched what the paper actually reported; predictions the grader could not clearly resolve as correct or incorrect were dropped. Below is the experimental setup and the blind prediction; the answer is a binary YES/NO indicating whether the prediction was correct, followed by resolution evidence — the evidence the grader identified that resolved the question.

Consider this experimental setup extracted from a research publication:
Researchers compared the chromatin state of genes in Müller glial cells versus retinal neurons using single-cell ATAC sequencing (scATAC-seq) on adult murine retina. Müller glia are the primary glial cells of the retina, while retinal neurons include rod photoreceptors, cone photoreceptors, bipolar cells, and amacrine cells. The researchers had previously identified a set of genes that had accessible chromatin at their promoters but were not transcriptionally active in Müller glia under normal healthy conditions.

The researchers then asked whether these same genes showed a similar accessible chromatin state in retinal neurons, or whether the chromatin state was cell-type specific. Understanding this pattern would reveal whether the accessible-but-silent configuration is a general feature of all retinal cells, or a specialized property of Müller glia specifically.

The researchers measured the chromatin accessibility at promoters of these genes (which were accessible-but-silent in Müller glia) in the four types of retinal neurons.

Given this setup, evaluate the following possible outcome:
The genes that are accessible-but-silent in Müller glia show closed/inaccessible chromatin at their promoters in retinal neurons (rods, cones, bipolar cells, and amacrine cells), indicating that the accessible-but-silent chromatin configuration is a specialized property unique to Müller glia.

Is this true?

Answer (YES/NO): YES